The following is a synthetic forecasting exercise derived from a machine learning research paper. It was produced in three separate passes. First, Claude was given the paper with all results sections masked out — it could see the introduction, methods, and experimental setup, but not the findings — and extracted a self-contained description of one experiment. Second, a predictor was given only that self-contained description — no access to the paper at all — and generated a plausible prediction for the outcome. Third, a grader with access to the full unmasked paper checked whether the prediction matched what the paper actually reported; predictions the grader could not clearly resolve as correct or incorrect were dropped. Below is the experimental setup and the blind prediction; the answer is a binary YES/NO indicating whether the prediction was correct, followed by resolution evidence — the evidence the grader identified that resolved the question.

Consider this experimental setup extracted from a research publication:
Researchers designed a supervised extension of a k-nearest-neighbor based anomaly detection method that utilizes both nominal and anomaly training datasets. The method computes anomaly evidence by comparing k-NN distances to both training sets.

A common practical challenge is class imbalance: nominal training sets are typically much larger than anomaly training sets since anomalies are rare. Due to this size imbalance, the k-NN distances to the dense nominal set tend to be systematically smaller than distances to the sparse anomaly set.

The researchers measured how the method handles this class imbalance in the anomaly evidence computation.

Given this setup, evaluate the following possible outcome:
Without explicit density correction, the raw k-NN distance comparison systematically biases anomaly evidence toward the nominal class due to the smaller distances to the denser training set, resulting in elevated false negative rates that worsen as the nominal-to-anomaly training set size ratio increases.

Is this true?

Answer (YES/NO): NO